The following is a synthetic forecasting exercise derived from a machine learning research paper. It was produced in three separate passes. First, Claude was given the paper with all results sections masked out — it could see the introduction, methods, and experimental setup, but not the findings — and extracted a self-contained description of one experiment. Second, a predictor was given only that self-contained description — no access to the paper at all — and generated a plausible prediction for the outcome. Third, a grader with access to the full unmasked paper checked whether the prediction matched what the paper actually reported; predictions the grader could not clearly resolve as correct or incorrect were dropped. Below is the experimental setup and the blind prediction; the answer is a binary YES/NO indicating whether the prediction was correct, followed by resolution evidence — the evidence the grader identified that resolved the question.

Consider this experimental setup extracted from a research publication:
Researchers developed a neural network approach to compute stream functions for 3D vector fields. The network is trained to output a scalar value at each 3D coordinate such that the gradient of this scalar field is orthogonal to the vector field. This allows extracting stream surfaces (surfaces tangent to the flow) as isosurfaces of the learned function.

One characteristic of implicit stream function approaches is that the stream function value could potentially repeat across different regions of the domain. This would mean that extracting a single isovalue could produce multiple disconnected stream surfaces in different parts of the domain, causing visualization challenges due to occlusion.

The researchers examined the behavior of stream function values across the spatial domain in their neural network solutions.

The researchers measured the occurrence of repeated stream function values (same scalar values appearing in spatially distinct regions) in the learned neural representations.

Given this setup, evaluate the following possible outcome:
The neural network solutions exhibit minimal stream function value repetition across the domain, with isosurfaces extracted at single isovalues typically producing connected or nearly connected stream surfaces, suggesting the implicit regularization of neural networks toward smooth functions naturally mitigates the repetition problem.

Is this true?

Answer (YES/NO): NO